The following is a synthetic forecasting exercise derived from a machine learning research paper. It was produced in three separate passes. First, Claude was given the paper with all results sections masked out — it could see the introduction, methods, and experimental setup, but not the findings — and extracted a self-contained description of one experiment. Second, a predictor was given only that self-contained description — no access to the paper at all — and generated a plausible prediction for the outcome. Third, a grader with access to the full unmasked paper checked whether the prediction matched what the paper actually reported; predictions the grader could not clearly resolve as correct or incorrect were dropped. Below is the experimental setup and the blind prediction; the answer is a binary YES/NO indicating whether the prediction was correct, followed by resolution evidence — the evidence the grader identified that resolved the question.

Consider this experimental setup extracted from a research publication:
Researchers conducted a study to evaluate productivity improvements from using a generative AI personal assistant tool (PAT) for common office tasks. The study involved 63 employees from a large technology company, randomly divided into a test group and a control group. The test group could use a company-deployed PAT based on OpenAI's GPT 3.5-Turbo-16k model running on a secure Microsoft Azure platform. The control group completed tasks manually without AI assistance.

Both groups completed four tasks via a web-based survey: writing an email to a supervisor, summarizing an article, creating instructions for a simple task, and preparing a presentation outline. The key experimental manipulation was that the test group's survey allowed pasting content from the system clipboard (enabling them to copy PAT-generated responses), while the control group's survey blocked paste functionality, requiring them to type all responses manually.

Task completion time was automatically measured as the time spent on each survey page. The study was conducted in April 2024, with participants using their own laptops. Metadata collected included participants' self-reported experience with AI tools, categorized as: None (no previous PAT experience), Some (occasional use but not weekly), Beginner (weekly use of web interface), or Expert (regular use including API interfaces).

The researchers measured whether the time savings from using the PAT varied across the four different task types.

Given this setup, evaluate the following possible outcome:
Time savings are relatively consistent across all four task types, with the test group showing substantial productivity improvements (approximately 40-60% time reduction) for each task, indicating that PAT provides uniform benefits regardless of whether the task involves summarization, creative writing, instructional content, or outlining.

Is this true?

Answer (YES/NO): NO